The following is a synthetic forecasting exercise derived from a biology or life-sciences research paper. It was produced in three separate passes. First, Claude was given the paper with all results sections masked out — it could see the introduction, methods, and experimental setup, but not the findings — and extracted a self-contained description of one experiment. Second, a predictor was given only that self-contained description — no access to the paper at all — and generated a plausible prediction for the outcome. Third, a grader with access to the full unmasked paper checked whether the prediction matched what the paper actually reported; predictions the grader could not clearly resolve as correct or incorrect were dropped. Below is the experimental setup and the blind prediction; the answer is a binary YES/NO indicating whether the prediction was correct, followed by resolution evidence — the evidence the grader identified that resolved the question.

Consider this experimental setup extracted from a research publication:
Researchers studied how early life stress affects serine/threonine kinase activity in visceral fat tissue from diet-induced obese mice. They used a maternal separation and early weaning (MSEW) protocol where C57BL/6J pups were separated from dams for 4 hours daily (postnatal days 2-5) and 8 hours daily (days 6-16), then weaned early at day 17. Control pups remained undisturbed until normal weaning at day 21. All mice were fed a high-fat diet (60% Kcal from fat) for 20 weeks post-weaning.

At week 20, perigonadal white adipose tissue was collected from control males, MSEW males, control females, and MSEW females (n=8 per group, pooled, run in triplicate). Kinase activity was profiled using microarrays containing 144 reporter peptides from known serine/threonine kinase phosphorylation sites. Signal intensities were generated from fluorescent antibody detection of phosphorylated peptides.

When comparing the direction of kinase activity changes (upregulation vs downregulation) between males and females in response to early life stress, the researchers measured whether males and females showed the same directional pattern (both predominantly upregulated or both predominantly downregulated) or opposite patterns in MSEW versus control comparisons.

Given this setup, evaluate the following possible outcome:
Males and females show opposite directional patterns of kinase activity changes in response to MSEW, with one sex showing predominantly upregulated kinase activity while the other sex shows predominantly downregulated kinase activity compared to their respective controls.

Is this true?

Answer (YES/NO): NO